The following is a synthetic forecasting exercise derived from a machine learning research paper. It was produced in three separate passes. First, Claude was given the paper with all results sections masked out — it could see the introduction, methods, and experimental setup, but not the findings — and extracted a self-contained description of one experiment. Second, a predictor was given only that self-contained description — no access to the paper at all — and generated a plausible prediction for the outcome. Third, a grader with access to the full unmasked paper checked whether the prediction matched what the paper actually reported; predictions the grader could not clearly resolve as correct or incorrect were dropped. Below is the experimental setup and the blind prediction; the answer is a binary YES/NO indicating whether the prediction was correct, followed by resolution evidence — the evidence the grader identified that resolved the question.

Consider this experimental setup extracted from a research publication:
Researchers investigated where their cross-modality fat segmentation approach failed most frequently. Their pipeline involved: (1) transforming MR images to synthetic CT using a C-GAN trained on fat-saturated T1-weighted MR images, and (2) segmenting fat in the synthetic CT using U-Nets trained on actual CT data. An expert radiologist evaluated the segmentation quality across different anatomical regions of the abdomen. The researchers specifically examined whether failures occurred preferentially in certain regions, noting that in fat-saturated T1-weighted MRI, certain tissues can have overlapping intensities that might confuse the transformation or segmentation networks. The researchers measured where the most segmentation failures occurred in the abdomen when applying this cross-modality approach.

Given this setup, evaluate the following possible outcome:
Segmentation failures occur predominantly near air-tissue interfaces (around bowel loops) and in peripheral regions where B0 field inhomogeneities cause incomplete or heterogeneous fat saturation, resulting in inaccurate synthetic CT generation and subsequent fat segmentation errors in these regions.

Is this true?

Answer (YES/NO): NO